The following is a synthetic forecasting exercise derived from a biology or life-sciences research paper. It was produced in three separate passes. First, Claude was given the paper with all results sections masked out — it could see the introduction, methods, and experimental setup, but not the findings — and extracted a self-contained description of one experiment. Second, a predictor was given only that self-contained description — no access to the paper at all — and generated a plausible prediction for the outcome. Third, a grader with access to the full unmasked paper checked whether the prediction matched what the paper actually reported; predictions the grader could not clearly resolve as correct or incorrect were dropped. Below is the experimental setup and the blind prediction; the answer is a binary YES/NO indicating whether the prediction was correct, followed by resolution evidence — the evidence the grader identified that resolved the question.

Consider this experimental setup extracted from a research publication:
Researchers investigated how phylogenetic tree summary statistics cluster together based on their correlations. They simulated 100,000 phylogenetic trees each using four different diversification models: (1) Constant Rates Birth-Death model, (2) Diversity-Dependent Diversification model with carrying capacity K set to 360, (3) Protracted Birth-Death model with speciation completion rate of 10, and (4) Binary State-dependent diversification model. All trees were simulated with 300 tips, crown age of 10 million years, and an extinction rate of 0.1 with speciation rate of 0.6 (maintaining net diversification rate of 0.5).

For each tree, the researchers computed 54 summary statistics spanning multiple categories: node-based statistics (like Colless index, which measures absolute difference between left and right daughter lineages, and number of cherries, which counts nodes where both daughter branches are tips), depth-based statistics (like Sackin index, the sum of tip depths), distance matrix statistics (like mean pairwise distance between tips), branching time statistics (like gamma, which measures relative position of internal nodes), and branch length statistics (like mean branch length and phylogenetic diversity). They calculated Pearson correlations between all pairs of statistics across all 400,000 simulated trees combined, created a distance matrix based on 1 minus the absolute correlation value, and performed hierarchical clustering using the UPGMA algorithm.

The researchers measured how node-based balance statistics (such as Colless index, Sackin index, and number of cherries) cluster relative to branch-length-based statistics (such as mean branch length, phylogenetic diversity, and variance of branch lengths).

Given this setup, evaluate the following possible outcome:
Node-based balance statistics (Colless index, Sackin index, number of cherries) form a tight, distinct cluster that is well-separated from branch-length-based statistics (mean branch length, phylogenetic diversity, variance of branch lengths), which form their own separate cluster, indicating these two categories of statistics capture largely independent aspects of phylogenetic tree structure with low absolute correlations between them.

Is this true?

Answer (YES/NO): NO